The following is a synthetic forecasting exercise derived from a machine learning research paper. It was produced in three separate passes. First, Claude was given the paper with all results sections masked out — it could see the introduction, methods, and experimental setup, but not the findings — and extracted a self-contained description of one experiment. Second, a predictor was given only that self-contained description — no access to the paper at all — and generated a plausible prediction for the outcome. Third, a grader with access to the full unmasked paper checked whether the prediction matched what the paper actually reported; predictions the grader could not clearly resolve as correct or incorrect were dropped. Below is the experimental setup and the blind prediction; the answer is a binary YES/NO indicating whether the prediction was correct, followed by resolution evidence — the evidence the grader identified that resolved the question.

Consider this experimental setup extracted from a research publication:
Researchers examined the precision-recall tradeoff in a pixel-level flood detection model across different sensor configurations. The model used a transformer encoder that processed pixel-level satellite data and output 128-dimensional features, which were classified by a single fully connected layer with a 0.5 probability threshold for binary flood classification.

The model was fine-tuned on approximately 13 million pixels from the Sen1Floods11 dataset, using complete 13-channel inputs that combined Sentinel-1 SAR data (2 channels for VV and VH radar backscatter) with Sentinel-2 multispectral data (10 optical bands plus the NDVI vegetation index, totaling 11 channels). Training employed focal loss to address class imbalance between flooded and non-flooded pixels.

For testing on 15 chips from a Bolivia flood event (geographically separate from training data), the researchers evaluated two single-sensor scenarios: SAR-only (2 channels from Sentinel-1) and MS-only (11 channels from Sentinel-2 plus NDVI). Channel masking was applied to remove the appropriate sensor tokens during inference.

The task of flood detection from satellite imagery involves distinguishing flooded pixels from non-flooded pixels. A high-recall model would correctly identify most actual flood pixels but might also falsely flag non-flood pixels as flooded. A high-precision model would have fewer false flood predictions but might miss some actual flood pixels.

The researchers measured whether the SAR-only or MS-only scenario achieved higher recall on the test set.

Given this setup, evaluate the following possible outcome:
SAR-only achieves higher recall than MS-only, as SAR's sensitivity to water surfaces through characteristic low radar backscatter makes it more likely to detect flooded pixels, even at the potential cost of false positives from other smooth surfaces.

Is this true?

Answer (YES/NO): NO